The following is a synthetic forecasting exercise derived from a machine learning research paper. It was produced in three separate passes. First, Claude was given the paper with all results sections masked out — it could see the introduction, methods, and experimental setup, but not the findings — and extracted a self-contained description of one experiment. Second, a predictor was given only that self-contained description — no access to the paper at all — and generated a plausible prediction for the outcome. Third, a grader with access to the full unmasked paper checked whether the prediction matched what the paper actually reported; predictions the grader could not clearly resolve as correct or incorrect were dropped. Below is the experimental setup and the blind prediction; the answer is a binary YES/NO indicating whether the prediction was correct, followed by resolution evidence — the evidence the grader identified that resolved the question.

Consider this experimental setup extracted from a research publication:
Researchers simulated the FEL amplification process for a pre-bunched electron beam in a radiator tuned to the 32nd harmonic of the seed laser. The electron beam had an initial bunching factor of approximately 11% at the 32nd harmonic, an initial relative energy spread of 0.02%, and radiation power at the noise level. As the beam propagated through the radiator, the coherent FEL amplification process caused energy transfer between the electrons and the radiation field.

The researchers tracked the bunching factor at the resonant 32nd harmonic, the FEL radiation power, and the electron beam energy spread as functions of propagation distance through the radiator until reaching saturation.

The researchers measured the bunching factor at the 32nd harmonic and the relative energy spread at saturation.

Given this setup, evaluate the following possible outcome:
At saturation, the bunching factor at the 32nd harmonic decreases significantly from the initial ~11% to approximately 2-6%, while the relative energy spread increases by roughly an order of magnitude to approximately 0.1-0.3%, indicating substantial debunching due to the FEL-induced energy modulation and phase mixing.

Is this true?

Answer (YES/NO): NO